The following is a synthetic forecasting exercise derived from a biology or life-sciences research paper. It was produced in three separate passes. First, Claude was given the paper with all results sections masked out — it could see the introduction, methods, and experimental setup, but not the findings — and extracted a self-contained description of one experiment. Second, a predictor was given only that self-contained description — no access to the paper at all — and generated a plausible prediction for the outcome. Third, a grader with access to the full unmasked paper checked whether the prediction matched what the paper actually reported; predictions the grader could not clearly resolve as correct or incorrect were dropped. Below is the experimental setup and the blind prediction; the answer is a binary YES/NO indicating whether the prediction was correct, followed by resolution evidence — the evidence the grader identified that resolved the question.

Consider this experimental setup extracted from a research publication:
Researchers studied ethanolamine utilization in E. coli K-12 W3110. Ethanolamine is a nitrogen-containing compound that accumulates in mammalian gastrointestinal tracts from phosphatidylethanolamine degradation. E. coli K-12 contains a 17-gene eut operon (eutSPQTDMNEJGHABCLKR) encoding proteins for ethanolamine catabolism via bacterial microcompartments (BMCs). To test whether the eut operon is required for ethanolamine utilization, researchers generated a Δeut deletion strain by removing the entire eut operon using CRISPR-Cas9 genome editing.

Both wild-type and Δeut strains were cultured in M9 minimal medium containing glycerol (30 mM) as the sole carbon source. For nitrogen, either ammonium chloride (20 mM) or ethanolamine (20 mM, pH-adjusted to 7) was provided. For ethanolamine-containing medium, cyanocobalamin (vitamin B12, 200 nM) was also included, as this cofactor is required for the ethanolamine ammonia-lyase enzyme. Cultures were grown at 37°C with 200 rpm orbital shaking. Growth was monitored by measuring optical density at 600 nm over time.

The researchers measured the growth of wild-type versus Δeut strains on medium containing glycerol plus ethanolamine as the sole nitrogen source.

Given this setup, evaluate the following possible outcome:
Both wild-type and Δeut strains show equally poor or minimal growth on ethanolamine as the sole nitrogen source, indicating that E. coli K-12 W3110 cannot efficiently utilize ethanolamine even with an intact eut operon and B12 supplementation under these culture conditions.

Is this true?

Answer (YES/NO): NO